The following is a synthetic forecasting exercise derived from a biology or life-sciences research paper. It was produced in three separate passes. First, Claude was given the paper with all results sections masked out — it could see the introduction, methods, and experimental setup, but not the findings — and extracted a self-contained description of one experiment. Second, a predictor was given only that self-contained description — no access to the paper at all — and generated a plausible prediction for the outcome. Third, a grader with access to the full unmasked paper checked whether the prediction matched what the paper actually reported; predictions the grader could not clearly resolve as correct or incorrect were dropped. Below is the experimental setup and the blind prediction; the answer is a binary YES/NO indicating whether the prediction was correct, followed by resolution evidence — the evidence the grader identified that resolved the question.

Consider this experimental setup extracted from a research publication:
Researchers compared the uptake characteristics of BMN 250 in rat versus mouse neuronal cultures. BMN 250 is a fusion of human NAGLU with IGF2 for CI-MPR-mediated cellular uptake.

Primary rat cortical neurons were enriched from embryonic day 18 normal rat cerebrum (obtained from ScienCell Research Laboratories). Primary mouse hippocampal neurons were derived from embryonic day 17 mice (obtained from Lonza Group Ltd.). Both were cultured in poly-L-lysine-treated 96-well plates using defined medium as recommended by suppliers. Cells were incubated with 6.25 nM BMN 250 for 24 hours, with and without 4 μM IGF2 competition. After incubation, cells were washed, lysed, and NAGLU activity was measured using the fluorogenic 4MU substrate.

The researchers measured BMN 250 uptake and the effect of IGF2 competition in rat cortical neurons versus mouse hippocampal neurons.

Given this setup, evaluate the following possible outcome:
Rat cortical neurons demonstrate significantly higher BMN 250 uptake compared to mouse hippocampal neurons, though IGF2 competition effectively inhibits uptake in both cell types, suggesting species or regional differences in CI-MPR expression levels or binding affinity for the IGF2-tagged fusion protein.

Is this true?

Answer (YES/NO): NO